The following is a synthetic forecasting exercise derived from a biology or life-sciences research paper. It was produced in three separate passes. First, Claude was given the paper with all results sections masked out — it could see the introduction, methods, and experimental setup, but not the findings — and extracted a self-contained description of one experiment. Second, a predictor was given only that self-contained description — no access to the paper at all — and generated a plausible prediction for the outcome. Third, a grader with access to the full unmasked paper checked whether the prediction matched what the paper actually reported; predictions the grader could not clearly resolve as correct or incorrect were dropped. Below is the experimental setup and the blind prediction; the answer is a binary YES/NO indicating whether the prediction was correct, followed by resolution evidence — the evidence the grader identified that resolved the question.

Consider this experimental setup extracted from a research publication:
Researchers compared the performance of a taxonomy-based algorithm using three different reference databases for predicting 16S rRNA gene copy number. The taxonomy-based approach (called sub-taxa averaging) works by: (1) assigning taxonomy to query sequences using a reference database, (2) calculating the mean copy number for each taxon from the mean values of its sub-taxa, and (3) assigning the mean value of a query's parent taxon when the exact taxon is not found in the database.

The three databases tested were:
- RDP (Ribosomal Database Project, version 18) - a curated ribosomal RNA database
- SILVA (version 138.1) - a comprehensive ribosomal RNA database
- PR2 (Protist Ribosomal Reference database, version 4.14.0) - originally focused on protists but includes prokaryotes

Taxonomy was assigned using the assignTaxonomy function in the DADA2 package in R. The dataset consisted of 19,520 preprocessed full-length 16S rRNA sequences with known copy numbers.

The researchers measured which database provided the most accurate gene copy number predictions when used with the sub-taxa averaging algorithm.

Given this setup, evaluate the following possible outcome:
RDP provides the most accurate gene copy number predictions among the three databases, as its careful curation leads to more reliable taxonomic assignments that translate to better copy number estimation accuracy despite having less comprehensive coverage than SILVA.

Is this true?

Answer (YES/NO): YES